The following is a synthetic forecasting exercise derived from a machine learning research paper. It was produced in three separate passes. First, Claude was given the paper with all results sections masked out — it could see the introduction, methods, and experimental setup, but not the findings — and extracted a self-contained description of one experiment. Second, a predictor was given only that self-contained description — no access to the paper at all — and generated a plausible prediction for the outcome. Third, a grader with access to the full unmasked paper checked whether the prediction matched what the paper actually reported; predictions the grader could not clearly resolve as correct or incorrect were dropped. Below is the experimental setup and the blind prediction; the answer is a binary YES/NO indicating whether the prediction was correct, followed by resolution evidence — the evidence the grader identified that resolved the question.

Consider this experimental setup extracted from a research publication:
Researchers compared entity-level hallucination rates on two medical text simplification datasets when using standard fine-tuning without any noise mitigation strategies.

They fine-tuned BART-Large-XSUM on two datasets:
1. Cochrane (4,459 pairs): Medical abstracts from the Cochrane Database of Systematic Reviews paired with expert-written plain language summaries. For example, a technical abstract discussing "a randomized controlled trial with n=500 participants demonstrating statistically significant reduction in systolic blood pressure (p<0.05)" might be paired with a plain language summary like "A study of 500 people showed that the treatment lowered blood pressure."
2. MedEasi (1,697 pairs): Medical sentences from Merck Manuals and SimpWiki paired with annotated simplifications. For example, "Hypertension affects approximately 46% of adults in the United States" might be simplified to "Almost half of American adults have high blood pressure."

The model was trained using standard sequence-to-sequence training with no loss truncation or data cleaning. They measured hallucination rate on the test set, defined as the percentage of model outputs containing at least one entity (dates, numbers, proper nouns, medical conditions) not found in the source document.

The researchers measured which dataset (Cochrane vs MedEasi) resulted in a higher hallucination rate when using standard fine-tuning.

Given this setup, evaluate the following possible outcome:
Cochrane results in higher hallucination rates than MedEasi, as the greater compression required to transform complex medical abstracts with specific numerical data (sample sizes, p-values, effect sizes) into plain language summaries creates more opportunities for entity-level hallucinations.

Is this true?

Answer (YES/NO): YES